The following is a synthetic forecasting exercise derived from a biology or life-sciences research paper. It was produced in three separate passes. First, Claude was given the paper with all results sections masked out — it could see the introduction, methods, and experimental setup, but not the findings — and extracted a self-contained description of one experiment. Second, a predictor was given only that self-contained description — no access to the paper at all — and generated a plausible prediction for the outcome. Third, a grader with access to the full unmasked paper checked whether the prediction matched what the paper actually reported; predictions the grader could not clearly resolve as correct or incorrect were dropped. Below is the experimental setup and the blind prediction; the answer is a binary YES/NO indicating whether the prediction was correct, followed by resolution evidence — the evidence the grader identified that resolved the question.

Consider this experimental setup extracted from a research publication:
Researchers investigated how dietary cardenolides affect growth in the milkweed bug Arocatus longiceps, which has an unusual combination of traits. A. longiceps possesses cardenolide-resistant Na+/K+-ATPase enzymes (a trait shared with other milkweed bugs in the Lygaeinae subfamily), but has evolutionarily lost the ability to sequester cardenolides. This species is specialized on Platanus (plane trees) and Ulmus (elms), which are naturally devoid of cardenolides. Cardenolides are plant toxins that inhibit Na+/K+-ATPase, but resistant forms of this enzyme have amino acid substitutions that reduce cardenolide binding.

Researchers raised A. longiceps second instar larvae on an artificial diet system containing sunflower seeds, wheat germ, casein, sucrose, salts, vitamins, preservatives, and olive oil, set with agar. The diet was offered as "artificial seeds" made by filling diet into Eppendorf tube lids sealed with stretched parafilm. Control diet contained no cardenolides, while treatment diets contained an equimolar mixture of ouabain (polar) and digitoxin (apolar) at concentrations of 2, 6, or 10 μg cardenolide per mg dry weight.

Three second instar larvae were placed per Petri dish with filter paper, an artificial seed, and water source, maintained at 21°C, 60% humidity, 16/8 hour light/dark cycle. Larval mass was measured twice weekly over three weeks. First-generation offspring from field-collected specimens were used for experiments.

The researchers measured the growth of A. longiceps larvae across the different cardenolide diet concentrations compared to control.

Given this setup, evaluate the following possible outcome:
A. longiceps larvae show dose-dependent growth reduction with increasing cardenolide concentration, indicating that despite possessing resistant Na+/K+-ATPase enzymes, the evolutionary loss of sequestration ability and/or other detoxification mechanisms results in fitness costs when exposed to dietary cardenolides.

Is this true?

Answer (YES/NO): NO